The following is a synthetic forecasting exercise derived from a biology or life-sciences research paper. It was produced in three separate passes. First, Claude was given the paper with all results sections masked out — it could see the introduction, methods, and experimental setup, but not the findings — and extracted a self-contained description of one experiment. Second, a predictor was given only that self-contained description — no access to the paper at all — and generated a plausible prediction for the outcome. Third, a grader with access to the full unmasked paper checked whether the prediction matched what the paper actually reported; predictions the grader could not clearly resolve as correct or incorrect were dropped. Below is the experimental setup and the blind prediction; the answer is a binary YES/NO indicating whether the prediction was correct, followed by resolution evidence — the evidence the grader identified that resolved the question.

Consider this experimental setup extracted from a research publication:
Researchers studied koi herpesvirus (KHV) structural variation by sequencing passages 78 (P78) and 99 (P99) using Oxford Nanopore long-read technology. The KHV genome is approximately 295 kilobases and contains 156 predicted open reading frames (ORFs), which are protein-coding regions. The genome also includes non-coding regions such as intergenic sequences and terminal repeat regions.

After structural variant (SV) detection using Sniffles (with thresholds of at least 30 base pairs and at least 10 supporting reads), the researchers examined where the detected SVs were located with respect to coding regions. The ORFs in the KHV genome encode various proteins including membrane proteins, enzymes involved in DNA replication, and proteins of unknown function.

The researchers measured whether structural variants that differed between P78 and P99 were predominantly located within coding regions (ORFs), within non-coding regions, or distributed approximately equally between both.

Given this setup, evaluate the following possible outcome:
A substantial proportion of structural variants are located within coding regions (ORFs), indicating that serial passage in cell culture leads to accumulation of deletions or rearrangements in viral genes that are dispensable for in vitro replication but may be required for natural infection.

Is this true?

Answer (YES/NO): NO